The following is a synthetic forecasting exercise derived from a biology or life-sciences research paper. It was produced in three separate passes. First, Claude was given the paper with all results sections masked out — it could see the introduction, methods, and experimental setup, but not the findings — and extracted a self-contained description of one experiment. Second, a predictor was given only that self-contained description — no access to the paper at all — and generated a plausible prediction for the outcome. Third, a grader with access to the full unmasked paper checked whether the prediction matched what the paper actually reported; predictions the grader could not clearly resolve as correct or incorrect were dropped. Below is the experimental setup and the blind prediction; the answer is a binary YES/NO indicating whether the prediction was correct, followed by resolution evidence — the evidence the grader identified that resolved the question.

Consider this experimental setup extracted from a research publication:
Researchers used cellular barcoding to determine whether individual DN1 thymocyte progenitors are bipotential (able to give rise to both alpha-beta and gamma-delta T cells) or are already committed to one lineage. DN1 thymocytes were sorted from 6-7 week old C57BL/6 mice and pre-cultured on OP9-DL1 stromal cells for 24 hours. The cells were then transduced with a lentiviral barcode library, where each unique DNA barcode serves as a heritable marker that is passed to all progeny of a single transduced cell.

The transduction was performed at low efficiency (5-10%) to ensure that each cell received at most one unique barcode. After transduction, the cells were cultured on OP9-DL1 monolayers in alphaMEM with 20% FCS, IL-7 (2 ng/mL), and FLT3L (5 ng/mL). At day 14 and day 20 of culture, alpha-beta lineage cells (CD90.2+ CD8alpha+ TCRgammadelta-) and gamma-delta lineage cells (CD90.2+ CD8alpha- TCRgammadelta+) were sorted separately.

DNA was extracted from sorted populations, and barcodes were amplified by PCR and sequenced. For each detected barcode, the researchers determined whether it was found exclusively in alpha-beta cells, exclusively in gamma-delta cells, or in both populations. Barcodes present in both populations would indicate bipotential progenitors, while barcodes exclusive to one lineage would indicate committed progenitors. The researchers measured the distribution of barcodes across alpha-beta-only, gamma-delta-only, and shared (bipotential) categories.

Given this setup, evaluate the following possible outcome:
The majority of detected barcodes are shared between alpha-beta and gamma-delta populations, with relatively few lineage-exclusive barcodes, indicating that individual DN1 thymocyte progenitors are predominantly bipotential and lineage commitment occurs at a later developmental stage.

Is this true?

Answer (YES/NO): NO